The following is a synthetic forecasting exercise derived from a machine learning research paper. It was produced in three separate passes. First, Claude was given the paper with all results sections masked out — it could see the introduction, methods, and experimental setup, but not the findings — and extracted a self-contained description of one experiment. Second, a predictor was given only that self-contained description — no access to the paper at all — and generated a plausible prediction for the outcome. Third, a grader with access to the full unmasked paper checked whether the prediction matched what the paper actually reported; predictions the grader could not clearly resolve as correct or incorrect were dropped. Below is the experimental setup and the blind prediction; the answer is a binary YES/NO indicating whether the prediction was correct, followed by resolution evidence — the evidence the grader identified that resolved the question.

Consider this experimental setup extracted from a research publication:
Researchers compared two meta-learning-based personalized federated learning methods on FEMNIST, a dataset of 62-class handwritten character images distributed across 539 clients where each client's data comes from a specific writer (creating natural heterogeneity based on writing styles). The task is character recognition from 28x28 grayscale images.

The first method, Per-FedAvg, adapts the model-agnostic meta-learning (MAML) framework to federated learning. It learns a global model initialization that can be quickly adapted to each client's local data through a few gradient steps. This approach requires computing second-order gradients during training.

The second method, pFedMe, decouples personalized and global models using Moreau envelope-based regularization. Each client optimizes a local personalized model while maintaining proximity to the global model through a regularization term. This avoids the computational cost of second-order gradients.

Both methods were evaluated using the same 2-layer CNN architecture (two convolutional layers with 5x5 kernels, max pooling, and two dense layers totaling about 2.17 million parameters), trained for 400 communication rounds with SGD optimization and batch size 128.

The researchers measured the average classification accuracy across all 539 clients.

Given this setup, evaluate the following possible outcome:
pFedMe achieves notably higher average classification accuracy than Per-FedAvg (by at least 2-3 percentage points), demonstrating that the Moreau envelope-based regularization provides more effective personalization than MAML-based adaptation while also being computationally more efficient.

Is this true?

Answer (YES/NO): NO